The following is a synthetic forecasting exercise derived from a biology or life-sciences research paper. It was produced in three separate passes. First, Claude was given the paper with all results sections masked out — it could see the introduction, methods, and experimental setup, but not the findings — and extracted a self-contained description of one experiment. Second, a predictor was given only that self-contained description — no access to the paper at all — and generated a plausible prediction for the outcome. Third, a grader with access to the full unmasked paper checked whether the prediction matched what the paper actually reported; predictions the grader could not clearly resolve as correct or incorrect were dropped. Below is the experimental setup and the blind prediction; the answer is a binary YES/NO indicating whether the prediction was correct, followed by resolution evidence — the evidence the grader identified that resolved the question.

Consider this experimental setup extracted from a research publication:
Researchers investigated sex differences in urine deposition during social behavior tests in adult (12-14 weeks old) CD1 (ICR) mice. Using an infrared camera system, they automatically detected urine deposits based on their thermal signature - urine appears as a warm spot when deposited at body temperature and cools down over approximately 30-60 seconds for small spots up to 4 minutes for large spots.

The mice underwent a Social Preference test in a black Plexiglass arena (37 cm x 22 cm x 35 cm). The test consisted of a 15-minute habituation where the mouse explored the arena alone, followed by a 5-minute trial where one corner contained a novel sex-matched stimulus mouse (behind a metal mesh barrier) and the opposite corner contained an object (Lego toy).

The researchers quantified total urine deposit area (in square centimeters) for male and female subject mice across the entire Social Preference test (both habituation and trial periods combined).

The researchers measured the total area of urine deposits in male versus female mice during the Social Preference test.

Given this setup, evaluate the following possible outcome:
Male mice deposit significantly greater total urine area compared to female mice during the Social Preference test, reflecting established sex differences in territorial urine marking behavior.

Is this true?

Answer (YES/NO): NO